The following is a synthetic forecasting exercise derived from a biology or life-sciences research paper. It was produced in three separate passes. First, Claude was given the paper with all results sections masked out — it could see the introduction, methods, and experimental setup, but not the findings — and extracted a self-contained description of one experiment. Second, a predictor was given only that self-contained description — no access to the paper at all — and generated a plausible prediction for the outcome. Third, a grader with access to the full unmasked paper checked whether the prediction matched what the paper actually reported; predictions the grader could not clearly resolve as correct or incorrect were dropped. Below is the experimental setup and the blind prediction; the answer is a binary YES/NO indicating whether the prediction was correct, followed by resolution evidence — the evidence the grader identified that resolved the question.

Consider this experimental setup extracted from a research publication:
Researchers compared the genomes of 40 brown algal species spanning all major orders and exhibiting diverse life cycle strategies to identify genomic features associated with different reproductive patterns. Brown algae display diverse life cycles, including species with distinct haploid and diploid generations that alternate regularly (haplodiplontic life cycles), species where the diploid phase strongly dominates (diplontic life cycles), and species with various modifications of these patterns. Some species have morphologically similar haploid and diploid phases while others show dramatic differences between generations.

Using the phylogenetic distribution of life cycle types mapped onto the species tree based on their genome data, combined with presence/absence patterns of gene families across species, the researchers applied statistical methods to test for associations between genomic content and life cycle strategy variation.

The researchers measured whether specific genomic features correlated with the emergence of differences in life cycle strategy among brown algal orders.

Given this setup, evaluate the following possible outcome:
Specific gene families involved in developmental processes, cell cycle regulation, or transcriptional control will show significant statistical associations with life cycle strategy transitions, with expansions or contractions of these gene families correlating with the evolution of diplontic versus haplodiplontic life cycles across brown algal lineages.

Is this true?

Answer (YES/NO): NO